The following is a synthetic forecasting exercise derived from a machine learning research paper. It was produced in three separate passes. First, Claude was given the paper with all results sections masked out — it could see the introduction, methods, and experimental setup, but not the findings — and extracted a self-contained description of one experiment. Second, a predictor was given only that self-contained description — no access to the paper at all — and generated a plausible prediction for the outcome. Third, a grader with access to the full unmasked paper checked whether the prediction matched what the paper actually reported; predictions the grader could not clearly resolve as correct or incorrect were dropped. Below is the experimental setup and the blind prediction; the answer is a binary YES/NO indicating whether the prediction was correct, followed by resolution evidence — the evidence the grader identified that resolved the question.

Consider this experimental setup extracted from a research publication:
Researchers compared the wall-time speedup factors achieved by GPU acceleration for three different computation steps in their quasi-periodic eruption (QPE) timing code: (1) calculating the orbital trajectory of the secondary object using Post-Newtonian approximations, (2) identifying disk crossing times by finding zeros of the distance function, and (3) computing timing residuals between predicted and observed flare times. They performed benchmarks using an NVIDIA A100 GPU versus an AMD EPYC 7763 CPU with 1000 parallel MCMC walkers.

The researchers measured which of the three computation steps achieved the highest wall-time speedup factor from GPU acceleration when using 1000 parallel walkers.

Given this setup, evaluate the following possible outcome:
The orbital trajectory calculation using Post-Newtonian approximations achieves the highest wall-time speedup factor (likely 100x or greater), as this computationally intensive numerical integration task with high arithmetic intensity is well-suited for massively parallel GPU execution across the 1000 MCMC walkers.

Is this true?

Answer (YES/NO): YES